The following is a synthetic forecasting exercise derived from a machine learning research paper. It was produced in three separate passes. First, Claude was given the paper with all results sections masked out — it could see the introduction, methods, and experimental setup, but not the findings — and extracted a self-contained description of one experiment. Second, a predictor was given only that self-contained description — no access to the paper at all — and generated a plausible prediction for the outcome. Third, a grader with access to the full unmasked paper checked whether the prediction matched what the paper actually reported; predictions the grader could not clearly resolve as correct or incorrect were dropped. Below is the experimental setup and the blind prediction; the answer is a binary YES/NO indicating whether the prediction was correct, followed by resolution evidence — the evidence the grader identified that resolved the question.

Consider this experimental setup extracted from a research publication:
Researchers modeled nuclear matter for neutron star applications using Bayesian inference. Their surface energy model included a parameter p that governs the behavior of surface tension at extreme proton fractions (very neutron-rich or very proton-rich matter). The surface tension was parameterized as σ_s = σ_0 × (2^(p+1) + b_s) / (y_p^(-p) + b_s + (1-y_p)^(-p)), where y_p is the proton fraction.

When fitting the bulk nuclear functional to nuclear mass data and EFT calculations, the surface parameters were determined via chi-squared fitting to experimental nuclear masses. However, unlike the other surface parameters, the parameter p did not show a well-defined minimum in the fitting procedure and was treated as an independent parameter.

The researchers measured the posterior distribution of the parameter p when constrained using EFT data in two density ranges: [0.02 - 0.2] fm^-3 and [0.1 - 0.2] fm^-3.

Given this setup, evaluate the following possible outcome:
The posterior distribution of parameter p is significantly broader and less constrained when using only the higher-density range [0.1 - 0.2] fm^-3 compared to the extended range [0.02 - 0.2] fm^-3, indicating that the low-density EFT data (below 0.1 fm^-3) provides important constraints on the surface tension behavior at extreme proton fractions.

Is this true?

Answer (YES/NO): NO